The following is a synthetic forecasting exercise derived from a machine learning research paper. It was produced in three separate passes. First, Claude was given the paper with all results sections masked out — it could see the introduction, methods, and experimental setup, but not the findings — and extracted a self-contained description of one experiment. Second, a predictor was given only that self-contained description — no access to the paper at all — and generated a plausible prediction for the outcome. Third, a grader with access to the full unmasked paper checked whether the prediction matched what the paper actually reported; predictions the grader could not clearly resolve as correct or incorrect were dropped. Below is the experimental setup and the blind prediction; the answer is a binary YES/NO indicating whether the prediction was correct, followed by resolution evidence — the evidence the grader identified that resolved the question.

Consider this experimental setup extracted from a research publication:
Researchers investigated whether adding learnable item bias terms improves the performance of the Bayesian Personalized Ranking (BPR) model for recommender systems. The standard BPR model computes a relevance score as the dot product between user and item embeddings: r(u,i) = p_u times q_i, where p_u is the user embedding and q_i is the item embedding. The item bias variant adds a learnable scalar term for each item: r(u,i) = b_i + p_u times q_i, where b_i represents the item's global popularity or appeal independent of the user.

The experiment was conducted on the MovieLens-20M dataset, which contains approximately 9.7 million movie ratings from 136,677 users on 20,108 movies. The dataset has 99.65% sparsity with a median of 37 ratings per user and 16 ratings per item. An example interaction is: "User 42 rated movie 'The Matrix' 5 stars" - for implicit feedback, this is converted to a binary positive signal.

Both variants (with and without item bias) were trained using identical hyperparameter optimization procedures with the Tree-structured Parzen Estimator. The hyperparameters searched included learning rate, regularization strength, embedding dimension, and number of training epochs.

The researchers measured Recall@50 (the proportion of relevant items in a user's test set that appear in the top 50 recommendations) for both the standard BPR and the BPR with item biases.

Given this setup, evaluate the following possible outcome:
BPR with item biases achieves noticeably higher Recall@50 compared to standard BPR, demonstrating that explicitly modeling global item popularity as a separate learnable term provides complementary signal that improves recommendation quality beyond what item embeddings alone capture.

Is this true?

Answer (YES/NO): NO